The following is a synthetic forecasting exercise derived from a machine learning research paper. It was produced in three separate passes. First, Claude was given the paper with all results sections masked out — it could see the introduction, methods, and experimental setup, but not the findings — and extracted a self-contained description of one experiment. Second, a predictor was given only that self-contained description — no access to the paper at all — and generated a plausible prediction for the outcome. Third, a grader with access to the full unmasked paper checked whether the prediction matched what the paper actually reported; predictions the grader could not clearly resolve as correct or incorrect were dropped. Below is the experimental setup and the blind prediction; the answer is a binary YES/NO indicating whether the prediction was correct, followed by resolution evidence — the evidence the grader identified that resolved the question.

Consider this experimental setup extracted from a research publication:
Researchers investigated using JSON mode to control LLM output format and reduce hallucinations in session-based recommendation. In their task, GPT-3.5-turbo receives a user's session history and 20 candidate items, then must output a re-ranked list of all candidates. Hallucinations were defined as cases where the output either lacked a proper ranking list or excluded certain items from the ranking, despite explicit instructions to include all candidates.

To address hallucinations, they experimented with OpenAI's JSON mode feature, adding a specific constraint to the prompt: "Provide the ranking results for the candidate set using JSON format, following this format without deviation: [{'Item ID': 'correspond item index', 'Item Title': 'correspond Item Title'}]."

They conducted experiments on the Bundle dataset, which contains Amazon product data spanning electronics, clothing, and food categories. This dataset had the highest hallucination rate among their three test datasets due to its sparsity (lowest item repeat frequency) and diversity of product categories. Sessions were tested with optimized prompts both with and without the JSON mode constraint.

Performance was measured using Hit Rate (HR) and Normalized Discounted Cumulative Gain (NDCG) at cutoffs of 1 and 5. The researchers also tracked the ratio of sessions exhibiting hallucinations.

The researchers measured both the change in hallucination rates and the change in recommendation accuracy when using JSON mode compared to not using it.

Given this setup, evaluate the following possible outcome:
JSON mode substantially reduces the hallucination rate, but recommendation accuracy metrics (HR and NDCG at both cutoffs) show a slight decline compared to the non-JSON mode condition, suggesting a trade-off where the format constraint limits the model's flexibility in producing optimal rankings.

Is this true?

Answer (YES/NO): NO